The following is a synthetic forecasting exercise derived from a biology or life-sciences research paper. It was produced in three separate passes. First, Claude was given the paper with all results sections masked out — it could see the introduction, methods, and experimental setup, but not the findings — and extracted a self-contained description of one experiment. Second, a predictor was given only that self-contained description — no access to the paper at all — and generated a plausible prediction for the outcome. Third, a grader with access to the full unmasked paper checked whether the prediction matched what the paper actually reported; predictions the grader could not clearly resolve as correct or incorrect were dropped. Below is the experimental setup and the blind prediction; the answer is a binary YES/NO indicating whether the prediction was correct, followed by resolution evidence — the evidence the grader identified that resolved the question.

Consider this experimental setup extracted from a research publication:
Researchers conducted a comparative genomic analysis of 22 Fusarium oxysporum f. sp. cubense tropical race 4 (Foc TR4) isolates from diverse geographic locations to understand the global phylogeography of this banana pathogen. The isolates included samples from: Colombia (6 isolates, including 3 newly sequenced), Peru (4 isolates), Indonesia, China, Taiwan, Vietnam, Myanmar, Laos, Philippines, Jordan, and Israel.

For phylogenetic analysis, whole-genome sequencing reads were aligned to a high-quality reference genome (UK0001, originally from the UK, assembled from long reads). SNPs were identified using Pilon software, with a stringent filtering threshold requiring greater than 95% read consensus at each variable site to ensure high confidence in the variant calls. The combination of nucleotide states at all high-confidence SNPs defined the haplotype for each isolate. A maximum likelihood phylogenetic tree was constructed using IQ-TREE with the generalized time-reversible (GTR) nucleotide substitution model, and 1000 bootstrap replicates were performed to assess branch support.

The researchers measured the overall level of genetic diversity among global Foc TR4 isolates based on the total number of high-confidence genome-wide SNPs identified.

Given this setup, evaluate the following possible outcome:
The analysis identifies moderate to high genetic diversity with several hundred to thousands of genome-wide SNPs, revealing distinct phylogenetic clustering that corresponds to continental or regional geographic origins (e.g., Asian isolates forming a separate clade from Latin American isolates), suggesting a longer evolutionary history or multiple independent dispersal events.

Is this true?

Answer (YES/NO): YES